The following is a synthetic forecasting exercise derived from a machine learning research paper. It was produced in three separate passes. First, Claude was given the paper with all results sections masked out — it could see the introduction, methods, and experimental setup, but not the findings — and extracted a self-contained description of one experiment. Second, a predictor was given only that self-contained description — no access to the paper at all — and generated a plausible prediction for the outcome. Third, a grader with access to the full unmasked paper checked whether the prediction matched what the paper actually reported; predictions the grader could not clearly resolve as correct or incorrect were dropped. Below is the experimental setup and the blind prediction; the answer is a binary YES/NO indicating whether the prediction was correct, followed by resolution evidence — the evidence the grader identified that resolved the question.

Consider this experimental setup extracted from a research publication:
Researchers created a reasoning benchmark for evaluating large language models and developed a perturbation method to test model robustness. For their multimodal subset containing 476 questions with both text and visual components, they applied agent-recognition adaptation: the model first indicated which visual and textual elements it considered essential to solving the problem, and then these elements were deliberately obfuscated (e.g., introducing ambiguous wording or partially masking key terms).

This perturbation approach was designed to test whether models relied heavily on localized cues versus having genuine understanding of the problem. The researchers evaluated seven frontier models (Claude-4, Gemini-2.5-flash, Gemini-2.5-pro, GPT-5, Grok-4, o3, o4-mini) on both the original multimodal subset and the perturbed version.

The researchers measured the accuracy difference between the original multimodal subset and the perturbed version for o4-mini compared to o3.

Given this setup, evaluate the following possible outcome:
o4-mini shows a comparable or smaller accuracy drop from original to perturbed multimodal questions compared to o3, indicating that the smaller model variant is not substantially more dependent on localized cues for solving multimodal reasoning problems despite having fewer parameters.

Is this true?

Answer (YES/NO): NO